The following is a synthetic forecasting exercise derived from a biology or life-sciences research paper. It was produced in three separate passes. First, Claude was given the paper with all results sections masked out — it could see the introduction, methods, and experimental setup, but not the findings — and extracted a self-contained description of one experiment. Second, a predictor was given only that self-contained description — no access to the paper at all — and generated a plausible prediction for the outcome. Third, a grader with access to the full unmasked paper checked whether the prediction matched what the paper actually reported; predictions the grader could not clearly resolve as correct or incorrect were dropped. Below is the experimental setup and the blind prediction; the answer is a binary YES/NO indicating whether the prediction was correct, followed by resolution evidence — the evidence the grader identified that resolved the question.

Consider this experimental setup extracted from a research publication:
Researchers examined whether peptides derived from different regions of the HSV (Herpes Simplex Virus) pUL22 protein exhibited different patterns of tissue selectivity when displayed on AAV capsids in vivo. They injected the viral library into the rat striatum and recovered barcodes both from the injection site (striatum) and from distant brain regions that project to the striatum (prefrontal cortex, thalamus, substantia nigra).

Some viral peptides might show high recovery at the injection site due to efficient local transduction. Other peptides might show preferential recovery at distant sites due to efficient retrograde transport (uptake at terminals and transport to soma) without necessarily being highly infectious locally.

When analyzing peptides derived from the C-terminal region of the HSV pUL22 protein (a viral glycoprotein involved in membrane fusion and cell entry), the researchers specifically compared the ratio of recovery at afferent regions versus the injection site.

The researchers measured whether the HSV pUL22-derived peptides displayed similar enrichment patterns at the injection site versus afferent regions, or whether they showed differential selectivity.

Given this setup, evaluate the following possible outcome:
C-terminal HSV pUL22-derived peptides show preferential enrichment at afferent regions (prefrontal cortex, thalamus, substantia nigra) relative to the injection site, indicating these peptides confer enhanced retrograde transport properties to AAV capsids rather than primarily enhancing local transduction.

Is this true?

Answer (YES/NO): YES